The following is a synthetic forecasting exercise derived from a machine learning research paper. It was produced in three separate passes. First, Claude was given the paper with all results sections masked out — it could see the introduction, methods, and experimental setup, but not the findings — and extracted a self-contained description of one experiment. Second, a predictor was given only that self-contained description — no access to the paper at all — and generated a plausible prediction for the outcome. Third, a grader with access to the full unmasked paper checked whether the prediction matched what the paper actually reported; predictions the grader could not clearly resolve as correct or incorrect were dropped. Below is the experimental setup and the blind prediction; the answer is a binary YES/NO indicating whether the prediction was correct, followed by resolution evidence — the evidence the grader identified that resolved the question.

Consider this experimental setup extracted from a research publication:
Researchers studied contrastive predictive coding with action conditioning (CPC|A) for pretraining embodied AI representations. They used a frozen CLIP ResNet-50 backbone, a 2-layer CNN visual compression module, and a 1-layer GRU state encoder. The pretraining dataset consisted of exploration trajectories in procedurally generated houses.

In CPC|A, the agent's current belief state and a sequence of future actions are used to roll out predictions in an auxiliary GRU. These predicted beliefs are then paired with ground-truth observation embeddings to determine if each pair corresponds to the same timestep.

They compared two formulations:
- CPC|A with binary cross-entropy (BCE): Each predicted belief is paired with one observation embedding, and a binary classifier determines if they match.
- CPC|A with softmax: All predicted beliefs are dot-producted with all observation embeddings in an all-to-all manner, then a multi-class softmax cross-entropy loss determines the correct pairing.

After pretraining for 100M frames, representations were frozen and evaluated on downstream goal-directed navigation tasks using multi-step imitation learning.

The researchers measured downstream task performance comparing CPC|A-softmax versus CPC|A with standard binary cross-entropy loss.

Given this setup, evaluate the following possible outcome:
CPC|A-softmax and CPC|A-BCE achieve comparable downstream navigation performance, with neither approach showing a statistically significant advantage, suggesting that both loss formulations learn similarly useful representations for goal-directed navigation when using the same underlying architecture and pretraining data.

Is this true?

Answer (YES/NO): NO